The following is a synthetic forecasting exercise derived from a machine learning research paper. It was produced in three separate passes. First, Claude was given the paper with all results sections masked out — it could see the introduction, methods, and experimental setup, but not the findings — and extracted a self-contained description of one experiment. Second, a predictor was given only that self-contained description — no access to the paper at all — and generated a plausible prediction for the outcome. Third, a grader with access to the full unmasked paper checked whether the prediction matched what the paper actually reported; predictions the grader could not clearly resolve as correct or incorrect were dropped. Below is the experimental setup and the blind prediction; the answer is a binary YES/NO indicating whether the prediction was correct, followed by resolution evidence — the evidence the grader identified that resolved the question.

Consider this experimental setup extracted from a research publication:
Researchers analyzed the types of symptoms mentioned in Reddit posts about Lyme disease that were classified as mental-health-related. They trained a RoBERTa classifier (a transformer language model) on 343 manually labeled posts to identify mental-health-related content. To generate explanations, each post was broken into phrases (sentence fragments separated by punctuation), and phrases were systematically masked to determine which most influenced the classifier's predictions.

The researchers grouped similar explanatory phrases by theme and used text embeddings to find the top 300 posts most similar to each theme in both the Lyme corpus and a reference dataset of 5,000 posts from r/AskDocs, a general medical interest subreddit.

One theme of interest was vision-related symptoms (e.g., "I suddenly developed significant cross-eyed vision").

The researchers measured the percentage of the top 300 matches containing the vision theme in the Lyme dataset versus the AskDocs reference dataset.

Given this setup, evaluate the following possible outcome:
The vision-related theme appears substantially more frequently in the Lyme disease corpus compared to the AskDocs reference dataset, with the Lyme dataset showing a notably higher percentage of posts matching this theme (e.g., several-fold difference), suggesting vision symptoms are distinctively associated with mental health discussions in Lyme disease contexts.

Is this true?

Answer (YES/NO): NO